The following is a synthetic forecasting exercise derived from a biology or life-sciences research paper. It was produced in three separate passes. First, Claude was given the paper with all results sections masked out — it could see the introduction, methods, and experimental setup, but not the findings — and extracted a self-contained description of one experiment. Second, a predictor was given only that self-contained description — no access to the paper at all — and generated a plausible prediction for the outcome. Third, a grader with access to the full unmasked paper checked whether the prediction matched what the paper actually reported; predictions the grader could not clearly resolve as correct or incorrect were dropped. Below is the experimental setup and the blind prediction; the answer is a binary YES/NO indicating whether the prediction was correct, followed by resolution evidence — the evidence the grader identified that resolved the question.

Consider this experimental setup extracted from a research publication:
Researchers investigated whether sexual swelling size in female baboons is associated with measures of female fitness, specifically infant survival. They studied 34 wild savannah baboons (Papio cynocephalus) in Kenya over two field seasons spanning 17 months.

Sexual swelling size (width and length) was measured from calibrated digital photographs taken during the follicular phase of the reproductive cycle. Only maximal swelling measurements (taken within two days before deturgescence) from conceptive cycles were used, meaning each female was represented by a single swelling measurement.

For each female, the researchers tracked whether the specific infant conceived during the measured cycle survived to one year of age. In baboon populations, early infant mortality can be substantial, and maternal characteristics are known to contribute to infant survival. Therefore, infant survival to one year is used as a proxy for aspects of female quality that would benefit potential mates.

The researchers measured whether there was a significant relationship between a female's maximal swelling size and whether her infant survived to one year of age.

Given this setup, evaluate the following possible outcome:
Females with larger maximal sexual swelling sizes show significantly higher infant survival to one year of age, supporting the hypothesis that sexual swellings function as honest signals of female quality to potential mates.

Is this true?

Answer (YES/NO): NO